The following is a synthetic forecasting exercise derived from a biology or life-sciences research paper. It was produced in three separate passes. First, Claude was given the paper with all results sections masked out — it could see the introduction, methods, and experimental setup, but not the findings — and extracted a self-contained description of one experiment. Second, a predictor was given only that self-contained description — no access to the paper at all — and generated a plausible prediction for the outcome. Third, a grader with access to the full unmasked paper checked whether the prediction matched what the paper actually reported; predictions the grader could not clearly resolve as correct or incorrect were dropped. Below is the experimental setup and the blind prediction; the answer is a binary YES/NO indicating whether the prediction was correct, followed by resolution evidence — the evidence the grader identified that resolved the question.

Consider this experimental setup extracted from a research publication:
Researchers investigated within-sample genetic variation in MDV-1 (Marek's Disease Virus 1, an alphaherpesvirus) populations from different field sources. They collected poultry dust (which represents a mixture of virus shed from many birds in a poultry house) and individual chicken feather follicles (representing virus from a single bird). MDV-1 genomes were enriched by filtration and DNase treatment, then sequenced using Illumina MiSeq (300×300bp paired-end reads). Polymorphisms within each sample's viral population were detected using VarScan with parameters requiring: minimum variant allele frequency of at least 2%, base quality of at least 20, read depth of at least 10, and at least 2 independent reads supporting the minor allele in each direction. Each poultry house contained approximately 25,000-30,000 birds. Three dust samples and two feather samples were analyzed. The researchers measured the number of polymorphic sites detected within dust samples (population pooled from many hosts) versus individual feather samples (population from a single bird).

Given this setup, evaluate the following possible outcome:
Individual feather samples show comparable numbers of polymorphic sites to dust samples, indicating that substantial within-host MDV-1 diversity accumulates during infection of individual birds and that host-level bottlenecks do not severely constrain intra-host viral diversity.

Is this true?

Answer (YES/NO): NO